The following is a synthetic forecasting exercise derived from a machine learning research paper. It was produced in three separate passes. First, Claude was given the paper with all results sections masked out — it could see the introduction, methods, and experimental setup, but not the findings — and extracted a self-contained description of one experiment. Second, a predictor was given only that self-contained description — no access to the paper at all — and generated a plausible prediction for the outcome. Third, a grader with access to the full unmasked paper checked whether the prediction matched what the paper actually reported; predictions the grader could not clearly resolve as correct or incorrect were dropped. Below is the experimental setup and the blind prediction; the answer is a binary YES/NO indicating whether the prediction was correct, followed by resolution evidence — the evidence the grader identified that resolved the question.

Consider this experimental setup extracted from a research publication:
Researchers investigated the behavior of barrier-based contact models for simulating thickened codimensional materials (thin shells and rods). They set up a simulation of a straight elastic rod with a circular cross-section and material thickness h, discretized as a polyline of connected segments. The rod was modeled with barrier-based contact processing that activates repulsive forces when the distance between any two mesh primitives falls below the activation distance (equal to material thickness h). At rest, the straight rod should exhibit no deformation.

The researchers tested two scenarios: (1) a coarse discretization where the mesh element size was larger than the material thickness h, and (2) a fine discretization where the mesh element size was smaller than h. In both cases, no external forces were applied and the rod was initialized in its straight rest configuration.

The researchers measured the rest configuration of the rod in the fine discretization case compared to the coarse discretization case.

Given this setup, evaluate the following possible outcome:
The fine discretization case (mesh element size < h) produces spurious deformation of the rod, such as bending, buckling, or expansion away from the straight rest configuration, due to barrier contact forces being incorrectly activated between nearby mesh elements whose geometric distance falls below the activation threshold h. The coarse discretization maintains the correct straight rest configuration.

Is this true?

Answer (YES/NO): YES